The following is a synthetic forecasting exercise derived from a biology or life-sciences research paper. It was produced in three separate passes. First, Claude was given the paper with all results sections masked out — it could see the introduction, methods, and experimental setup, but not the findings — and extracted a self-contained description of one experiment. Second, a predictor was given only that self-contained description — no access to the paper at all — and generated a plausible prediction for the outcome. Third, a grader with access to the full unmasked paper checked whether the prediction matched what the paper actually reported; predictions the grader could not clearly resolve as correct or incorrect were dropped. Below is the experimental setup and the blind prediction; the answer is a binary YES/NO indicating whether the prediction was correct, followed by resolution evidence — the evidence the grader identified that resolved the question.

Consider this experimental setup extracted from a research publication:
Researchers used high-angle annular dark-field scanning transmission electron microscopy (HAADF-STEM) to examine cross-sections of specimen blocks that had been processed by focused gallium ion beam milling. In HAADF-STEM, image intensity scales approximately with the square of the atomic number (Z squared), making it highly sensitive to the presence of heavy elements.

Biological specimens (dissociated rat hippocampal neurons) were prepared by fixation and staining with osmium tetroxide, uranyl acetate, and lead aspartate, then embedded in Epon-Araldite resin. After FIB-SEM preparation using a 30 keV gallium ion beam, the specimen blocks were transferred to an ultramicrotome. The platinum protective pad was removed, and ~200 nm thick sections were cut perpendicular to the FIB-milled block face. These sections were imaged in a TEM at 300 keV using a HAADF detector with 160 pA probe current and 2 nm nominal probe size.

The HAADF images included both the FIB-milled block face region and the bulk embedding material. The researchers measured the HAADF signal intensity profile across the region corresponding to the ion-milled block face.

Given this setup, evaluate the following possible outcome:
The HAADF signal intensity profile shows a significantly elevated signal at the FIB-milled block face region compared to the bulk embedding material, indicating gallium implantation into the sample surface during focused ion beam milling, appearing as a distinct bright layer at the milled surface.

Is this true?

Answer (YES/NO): YES